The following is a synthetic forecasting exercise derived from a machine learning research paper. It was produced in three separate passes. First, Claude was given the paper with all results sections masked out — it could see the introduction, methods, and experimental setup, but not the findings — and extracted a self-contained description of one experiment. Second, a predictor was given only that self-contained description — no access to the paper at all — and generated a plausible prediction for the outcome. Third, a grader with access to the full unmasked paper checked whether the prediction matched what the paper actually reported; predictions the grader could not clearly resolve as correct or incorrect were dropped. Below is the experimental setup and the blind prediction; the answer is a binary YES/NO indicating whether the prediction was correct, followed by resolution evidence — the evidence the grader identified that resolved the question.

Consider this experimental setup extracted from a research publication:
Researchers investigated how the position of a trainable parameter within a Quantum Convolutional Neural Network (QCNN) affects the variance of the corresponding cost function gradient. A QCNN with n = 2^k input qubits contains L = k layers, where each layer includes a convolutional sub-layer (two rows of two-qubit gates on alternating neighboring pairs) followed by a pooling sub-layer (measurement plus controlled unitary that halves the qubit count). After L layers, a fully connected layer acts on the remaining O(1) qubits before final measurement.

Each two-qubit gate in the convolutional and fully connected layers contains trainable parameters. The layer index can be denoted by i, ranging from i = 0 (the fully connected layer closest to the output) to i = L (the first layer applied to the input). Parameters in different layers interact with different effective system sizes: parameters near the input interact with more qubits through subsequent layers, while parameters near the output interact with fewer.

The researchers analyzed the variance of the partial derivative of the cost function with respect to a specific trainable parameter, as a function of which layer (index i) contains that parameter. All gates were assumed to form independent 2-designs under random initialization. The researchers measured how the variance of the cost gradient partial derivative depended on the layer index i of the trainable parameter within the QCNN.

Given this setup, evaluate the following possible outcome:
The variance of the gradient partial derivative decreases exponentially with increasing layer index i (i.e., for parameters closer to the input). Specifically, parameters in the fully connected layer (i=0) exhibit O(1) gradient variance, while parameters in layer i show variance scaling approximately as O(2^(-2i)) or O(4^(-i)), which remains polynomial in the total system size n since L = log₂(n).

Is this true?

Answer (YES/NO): NO